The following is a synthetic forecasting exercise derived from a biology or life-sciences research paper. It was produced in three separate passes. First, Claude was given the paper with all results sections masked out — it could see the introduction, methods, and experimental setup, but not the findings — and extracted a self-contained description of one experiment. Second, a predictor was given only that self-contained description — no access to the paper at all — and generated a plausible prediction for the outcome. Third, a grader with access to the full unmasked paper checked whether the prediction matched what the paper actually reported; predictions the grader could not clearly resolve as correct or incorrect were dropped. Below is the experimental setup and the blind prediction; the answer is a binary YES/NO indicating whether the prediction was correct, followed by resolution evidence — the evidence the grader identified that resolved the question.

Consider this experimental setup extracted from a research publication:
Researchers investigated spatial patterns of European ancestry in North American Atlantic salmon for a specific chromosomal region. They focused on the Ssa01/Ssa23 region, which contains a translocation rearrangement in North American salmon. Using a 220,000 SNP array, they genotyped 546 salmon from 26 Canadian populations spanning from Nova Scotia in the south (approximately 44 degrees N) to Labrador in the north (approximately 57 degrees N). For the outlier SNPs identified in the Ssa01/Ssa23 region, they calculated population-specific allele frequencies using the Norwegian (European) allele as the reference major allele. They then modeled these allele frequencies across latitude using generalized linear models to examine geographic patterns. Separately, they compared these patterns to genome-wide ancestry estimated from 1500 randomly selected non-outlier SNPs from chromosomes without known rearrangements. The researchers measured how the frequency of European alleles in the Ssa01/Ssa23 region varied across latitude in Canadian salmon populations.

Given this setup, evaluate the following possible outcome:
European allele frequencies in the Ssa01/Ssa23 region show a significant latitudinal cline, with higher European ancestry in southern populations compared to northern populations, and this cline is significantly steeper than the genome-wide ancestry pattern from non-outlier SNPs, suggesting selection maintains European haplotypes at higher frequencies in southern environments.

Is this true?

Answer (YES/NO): NO